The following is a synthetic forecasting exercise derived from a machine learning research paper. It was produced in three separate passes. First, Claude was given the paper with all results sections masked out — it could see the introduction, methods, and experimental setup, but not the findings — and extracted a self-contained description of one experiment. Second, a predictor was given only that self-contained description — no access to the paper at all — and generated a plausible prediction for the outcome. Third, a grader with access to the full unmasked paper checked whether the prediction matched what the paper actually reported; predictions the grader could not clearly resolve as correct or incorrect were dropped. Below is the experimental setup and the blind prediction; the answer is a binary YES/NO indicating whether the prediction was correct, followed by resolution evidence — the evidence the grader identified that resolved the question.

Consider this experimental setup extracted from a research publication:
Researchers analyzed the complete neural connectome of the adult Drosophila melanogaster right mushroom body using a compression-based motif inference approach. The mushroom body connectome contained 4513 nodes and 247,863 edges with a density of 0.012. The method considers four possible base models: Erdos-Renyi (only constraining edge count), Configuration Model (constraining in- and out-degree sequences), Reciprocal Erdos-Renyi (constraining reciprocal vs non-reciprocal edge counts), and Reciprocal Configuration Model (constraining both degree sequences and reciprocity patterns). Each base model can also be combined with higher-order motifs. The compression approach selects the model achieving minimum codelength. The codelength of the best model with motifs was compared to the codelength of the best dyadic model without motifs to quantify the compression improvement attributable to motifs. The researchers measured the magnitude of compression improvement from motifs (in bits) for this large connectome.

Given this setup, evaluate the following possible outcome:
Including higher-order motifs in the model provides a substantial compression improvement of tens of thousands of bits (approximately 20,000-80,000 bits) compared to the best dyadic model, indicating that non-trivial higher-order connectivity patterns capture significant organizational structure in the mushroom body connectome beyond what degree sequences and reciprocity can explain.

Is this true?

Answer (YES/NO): NO